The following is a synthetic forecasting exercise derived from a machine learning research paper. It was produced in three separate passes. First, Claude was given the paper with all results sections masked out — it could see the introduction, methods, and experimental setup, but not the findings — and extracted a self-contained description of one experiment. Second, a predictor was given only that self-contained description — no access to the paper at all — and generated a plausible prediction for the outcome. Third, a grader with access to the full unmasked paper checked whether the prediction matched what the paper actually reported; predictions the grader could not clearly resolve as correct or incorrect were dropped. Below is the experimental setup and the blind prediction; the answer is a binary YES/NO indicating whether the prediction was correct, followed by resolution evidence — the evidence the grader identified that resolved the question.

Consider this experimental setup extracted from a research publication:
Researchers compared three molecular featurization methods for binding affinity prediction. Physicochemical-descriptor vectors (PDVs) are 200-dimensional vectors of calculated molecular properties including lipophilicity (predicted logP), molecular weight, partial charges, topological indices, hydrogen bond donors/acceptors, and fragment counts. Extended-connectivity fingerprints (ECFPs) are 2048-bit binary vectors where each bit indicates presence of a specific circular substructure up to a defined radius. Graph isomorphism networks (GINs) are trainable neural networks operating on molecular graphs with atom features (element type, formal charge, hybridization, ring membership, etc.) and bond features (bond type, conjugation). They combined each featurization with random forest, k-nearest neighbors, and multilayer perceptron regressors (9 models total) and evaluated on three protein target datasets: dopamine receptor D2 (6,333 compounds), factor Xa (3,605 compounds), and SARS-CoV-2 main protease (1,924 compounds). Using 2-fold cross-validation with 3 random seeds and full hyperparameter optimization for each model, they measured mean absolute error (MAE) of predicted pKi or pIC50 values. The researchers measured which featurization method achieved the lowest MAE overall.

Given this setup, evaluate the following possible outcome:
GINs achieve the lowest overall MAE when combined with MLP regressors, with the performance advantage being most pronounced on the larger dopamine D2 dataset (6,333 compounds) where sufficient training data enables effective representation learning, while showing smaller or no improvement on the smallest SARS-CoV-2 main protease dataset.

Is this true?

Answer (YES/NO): NO